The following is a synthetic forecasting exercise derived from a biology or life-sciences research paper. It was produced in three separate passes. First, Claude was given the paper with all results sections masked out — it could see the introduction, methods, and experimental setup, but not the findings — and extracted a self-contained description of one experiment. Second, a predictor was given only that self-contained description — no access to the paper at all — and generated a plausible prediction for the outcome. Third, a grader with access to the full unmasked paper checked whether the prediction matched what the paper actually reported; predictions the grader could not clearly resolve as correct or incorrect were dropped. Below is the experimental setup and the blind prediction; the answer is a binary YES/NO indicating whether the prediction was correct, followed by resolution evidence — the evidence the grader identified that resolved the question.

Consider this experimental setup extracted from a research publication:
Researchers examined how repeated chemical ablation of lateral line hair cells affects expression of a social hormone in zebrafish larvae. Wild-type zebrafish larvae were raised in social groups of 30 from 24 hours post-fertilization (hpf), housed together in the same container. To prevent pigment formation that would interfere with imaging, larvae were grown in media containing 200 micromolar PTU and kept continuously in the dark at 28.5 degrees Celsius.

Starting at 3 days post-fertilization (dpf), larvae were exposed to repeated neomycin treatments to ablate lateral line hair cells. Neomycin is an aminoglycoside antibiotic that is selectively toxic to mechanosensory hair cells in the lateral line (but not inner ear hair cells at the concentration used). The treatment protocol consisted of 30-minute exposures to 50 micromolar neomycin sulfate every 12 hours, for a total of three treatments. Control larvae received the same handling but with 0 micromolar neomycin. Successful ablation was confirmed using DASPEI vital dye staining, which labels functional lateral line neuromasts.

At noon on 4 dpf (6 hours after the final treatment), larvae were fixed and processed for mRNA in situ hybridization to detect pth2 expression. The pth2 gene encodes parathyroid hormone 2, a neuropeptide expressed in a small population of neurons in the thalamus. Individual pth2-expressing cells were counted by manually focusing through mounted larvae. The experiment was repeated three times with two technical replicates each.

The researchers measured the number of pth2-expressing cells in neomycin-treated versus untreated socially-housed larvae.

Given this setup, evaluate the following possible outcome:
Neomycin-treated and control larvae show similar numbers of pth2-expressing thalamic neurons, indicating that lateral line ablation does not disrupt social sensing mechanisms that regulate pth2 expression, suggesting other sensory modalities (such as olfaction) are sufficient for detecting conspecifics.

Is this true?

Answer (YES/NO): NO